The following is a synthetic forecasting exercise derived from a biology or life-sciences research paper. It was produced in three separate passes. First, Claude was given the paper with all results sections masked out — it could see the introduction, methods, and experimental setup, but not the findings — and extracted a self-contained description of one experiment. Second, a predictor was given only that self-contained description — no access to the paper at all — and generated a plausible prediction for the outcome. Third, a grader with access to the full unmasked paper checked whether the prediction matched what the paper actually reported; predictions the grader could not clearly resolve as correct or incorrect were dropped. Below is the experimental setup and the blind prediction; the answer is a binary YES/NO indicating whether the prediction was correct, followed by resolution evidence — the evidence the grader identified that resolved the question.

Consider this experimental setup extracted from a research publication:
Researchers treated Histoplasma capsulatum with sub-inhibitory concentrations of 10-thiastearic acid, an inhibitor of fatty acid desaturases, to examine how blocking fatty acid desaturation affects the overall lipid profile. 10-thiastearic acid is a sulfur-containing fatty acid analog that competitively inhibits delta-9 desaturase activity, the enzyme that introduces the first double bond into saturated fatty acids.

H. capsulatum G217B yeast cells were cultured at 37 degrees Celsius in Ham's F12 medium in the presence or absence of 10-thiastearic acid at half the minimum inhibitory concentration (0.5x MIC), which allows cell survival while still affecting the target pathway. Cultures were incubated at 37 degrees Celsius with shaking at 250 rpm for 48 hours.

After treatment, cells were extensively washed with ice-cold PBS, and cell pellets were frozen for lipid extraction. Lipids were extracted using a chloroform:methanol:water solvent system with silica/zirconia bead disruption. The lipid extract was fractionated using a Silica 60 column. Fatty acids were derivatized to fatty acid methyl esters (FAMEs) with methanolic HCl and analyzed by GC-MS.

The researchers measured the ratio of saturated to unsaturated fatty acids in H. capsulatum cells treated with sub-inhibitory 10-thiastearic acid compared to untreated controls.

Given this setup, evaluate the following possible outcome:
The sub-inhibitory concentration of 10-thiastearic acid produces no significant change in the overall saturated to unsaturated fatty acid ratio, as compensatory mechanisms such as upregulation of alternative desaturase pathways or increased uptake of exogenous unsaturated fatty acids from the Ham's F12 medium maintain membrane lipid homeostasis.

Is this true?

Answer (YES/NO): NO